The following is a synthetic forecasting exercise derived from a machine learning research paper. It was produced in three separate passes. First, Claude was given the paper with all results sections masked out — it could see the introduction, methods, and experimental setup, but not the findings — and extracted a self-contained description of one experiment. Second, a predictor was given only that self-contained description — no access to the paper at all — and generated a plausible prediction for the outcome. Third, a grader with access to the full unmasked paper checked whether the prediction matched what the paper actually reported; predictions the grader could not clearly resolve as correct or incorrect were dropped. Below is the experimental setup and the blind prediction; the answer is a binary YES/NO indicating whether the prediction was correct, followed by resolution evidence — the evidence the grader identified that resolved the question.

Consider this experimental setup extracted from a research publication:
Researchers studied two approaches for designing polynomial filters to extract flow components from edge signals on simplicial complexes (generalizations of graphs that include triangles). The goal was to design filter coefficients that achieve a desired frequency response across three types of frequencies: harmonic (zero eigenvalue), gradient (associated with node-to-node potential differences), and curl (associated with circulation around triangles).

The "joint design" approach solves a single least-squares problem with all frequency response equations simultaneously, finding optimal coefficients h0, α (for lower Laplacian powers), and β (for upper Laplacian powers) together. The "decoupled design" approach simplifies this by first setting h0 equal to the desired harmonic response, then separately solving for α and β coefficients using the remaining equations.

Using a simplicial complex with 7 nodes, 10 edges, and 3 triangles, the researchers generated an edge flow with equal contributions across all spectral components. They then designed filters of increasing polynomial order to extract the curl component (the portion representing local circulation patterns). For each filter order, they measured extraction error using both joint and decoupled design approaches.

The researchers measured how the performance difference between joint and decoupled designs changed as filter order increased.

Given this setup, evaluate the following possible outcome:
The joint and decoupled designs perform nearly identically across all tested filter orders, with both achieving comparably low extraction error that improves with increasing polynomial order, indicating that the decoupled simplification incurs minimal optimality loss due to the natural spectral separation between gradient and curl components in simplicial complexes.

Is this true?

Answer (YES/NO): NO